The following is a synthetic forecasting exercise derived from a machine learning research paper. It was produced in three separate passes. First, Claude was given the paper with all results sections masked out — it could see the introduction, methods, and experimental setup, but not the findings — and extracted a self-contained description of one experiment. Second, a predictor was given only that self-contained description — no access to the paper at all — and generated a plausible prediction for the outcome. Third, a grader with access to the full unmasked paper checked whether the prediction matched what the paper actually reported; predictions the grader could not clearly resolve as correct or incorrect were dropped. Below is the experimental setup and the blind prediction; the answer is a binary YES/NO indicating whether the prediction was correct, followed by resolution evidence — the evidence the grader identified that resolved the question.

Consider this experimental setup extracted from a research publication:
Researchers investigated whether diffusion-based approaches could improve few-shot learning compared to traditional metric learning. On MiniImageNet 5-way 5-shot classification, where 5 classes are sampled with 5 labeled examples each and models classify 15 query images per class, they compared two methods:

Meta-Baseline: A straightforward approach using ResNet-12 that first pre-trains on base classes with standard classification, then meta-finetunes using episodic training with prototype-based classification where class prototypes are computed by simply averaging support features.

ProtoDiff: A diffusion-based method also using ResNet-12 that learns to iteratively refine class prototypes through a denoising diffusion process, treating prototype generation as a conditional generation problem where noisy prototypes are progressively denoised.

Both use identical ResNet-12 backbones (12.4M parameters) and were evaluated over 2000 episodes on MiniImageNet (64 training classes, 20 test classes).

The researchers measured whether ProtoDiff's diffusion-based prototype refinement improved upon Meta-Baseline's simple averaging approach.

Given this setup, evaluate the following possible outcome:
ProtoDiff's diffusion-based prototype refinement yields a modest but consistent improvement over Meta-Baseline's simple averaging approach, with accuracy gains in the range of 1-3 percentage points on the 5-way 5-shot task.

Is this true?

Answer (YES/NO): NO